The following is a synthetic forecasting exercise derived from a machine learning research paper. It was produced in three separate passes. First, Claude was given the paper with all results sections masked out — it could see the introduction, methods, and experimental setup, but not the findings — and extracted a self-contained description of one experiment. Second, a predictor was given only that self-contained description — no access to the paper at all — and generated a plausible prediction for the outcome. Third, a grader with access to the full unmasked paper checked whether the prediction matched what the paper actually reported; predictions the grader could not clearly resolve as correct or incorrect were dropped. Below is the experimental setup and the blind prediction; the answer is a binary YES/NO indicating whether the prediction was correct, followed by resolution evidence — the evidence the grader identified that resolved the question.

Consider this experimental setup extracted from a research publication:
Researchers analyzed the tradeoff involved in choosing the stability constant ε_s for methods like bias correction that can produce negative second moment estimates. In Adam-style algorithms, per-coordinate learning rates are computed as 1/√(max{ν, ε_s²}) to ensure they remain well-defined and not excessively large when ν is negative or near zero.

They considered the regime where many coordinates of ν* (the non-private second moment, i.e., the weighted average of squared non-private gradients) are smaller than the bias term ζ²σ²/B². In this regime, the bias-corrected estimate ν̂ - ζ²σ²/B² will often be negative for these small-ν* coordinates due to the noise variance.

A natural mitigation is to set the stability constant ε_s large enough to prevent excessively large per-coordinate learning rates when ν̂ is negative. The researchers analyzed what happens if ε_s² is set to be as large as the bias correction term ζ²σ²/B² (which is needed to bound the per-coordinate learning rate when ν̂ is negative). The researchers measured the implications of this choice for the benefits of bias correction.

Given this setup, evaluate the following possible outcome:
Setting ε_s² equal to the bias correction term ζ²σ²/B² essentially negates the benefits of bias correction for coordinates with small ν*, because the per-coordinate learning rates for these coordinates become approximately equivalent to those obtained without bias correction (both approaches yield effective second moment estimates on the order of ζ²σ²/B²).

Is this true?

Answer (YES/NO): YES